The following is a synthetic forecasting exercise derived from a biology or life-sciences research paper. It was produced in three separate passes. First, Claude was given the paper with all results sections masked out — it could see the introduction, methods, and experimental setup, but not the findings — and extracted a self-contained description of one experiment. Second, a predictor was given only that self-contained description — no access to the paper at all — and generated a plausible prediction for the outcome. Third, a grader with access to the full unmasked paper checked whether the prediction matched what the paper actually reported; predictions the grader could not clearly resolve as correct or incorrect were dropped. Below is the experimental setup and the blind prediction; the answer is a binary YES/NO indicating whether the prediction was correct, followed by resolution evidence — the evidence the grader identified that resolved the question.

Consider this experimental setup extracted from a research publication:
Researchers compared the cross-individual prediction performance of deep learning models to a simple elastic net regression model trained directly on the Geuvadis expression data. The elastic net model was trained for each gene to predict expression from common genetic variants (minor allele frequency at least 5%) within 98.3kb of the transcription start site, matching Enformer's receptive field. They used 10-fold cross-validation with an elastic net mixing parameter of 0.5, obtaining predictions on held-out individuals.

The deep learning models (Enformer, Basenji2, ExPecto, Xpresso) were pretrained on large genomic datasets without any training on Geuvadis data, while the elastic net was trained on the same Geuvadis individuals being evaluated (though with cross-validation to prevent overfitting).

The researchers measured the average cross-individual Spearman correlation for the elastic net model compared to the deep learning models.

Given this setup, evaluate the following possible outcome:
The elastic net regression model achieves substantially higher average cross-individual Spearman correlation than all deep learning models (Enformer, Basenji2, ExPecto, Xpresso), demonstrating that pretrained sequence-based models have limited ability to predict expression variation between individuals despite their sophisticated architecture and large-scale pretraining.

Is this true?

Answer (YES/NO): YES